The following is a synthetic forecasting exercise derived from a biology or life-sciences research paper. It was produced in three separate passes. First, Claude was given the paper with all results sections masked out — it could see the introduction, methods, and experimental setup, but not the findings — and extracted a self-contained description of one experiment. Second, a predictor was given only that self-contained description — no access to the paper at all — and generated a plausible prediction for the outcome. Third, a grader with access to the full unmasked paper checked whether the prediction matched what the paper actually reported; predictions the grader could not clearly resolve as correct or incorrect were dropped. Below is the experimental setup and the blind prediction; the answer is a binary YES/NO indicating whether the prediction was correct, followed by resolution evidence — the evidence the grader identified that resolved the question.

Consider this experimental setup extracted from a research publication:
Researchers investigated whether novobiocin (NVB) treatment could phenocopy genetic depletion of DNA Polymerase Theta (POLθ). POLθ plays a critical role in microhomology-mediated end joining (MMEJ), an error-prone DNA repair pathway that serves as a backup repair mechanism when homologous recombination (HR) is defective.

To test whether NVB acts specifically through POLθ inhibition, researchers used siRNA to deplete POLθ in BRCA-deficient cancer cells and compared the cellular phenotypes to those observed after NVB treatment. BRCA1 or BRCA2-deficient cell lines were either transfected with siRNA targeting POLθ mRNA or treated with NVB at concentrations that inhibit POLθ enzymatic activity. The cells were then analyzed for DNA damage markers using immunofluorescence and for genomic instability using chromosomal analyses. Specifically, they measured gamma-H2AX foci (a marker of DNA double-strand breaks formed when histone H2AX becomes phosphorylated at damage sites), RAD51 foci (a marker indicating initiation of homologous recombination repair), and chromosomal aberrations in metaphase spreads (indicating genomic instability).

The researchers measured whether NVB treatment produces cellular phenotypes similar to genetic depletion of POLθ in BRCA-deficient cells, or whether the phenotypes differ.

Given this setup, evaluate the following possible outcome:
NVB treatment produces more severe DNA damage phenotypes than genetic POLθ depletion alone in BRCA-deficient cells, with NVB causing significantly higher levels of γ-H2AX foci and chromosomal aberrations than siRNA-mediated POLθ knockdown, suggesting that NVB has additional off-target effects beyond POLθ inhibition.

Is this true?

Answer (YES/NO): NO